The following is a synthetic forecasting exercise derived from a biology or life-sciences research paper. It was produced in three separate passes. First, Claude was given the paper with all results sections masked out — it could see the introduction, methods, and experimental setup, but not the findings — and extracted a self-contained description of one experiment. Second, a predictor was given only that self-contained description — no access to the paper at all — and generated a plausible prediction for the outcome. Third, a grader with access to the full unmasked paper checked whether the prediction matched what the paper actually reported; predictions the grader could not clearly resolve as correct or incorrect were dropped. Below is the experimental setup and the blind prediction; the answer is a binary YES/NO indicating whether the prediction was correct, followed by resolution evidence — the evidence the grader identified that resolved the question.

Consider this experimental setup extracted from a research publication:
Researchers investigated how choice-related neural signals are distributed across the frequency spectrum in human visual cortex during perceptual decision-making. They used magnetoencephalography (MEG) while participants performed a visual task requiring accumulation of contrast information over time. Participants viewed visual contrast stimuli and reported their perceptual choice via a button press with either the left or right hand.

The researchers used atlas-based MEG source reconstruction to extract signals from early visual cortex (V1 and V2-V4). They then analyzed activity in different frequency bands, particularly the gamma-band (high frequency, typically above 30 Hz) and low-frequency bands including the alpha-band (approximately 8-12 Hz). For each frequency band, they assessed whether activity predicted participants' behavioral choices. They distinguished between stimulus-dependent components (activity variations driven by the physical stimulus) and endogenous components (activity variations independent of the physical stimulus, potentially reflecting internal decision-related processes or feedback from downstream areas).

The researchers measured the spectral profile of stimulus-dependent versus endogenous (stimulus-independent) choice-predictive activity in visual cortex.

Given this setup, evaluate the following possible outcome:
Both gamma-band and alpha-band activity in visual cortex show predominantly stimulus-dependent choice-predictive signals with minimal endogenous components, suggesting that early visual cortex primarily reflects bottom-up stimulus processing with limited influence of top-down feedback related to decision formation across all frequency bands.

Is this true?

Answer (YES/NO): NO